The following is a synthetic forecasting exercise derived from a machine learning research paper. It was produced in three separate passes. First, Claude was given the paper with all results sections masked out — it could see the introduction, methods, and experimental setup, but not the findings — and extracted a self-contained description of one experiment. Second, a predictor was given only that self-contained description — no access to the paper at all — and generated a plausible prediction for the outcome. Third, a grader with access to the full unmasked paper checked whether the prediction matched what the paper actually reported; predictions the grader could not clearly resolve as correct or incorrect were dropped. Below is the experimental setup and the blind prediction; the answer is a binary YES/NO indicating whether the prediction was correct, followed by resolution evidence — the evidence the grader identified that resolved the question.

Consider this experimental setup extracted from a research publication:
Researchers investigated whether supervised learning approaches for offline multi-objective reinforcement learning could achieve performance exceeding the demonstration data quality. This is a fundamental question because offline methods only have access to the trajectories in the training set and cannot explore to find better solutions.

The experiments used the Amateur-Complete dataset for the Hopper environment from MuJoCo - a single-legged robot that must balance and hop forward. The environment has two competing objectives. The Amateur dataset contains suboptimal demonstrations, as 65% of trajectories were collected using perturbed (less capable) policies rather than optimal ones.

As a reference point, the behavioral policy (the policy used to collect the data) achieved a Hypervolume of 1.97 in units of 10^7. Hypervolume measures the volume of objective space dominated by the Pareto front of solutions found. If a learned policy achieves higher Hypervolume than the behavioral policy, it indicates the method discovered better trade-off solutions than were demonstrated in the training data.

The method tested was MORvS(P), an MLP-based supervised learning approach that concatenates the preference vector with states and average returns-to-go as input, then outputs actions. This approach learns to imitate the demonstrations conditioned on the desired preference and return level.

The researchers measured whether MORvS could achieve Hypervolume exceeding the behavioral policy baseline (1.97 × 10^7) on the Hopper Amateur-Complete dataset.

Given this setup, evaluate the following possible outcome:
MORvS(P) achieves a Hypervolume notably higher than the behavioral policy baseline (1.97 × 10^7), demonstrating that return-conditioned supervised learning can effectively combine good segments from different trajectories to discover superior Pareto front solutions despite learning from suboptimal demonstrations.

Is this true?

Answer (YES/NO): NO